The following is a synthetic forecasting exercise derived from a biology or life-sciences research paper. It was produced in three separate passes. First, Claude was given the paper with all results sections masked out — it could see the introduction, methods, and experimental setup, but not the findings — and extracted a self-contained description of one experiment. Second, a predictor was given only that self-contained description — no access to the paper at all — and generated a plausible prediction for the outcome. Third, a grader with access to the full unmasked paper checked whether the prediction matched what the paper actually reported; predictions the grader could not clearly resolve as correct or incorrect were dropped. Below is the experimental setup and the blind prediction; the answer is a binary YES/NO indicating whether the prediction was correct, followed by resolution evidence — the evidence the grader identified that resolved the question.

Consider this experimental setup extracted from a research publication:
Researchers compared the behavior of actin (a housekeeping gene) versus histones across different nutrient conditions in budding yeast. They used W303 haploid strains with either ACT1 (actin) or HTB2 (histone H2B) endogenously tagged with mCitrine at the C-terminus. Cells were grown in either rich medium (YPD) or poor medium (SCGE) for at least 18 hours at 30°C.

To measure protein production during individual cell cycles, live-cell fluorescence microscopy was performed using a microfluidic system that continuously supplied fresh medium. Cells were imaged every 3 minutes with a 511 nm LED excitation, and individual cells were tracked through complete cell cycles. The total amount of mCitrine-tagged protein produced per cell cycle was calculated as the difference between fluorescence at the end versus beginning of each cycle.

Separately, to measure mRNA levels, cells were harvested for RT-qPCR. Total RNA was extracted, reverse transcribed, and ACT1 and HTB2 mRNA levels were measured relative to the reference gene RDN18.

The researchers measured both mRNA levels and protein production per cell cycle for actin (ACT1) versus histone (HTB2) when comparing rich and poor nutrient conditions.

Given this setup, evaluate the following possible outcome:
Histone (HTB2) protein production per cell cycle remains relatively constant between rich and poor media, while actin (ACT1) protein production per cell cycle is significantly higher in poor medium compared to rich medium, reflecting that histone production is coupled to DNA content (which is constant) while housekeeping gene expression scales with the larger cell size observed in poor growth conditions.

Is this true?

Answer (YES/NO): NO